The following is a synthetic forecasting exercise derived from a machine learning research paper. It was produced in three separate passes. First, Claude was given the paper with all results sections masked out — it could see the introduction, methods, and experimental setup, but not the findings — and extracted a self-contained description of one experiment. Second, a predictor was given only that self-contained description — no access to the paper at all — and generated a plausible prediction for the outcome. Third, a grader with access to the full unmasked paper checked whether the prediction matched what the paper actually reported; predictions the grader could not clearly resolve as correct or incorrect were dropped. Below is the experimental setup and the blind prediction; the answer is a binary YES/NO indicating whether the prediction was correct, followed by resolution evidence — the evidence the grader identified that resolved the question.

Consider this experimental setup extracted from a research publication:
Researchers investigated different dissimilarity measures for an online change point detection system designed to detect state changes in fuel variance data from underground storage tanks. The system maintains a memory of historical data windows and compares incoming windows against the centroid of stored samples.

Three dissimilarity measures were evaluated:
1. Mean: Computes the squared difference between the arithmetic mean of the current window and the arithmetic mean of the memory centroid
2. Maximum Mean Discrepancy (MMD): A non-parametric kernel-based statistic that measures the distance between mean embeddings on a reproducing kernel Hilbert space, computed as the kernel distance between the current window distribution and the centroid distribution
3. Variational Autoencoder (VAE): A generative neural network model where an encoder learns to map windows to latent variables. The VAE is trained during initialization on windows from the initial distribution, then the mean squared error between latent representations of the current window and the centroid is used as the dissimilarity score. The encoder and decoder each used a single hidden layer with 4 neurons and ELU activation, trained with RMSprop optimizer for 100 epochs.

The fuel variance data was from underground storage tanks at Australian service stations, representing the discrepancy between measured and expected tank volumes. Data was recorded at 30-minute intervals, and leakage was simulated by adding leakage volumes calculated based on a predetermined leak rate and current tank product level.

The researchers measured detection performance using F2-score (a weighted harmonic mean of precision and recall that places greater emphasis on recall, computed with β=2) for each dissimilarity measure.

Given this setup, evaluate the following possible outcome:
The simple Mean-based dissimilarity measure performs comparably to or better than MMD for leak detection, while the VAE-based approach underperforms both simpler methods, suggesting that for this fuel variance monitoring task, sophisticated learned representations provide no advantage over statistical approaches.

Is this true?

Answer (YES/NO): YES